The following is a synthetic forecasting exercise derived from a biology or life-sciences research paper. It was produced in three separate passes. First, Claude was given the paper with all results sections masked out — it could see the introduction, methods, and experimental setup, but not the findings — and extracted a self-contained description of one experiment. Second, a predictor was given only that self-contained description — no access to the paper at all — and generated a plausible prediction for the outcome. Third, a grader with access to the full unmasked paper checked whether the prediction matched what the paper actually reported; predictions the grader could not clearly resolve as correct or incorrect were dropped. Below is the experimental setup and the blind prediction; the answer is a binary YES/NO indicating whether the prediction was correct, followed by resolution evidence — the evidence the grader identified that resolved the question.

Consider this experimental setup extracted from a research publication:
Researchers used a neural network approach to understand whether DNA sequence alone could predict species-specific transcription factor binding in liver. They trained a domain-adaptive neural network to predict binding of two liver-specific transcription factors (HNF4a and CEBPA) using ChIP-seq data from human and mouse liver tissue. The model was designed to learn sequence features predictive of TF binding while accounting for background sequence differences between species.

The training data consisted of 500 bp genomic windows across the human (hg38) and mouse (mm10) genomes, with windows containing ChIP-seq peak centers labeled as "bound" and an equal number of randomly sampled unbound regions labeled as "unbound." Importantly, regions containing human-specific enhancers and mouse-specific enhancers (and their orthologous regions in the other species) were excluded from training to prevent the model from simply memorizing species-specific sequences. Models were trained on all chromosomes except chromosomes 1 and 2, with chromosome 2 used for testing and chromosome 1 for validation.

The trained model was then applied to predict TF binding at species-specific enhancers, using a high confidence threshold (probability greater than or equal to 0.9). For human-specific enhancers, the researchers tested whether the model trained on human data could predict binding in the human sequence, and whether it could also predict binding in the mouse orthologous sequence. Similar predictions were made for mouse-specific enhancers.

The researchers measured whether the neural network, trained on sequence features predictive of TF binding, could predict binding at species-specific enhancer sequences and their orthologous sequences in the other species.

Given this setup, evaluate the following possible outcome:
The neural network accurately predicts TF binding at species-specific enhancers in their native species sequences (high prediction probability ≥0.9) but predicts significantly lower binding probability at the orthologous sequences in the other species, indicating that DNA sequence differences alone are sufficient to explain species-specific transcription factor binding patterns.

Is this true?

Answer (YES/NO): YES